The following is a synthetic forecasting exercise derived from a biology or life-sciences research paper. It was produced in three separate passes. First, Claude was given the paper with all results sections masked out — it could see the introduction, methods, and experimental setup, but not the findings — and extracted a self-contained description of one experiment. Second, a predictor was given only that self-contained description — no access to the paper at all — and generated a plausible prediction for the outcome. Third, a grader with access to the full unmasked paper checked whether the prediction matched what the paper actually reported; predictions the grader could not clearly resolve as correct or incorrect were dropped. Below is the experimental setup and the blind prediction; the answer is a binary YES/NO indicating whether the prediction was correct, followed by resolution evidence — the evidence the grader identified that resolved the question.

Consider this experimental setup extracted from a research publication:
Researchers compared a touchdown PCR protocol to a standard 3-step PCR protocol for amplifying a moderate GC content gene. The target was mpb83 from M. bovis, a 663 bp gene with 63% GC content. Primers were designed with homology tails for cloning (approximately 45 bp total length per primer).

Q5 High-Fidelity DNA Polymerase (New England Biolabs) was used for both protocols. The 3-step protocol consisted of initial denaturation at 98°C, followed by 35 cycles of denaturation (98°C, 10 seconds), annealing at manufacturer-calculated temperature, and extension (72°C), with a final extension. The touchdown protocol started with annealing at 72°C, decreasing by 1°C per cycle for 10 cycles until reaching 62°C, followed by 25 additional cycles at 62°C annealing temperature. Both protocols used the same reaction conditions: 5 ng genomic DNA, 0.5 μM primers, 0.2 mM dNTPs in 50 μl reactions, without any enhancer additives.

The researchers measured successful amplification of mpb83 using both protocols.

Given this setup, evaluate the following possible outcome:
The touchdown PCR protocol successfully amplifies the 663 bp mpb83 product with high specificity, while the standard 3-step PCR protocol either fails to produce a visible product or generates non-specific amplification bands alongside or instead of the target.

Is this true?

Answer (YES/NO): NO